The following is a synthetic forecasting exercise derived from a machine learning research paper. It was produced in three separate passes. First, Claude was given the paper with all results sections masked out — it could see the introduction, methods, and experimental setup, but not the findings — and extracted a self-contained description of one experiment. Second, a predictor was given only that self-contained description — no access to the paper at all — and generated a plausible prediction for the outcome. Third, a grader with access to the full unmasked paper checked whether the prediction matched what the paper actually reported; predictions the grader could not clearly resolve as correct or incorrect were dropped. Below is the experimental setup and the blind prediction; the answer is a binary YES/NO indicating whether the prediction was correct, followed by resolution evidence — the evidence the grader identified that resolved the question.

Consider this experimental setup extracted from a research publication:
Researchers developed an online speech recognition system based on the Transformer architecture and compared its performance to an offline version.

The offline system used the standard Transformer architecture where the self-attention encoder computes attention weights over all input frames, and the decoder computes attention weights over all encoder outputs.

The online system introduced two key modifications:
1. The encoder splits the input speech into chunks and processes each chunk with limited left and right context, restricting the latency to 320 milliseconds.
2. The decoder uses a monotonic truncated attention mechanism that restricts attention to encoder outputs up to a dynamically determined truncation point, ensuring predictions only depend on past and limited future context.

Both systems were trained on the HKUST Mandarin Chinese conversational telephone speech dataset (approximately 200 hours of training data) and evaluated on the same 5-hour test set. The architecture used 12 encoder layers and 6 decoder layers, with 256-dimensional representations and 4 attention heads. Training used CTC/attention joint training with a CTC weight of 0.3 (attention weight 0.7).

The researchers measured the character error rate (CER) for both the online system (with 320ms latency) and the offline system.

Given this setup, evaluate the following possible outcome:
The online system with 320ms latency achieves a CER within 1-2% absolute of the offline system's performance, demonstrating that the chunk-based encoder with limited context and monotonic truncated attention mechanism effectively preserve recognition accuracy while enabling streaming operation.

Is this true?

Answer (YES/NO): YES